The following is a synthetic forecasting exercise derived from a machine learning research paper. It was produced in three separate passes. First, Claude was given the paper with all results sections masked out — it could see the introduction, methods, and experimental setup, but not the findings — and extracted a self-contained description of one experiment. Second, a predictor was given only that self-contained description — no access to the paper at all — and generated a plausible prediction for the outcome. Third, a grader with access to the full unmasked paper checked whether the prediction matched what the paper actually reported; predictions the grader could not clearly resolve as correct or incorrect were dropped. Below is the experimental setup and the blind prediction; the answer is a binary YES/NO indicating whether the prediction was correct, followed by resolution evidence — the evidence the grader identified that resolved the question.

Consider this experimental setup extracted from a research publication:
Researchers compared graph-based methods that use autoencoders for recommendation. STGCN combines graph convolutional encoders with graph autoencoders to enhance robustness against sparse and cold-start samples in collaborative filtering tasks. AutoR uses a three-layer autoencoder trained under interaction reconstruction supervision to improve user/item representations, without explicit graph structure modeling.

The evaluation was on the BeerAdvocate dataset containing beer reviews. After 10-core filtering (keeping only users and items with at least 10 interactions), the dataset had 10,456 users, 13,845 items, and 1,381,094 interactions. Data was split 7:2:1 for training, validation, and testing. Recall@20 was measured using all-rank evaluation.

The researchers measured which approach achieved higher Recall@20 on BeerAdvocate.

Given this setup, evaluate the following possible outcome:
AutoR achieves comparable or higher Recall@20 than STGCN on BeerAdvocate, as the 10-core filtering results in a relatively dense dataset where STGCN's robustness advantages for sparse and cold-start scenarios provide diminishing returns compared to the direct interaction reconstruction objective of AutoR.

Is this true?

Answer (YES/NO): NO